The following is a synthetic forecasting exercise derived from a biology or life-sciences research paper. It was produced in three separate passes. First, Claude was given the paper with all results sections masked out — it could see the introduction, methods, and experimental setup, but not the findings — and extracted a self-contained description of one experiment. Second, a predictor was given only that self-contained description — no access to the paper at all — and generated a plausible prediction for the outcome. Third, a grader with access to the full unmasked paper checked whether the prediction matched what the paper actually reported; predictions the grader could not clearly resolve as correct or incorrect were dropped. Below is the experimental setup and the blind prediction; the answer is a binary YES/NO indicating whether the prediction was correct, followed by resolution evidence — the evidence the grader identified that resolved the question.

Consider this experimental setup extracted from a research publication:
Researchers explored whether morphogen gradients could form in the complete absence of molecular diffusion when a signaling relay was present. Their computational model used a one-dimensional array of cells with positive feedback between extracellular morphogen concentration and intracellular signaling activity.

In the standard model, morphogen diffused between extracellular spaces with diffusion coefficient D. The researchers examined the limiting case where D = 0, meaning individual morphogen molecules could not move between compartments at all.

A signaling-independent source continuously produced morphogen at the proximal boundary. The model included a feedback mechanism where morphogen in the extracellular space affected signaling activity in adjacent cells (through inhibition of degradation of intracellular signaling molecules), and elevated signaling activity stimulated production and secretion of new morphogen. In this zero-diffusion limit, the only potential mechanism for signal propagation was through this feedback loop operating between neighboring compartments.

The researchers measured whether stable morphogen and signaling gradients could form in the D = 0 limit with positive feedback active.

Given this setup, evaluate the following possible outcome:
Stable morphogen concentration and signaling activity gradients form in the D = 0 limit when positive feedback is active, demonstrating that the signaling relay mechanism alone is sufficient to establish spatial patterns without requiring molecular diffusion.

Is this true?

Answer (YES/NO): YES